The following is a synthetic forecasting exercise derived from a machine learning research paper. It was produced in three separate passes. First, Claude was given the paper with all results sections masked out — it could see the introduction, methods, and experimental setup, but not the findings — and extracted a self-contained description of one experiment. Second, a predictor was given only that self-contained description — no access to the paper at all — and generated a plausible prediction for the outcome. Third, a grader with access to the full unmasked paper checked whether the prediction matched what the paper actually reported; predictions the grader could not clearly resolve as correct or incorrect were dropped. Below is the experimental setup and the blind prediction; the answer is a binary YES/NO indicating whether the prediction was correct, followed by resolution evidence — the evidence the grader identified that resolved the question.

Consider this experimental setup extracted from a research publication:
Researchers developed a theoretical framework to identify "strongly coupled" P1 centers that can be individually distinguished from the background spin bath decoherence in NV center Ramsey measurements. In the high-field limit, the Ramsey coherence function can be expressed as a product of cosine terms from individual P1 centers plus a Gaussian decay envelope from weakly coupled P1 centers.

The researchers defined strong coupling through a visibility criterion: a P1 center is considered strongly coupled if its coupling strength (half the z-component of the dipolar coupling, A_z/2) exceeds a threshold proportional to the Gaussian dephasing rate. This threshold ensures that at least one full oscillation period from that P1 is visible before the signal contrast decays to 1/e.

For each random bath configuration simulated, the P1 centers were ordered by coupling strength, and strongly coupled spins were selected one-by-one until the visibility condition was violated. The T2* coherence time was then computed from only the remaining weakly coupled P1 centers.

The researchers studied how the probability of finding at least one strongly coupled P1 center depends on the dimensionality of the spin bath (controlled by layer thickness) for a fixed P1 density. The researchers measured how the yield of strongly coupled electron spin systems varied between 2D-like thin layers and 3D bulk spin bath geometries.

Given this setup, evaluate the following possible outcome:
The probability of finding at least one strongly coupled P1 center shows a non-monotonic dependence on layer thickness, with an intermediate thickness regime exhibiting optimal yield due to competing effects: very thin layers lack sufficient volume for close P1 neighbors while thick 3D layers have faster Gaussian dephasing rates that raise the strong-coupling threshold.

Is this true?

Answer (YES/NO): NO